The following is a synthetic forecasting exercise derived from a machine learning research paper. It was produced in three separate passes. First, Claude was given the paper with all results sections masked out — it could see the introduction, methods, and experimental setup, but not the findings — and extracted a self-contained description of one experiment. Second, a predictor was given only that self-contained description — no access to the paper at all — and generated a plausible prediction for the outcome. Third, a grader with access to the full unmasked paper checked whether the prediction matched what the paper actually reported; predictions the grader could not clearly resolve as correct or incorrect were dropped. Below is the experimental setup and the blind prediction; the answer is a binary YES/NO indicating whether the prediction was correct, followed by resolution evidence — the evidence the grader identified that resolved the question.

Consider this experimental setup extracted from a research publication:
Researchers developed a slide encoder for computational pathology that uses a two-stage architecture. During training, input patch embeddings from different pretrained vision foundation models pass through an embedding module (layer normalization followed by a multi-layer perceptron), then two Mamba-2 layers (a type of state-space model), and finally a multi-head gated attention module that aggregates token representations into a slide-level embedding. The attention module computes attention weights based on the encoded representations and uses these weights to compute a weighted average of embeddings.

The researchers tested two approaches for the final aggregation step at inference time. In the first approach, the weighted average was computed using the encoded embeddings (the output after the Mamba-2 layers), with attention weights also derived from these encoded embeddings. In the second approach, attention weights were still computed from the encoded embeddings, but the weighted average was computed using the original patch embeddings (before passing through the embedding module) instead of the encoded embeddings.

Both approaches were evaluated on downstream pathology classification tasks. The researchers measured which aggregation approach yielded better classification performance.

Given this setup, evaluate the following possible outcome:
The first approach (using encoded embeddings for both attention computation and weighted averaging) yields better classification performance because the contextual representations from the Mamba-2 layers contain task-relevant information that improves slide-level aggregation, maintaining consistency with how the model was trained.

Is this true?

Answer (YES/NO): NO